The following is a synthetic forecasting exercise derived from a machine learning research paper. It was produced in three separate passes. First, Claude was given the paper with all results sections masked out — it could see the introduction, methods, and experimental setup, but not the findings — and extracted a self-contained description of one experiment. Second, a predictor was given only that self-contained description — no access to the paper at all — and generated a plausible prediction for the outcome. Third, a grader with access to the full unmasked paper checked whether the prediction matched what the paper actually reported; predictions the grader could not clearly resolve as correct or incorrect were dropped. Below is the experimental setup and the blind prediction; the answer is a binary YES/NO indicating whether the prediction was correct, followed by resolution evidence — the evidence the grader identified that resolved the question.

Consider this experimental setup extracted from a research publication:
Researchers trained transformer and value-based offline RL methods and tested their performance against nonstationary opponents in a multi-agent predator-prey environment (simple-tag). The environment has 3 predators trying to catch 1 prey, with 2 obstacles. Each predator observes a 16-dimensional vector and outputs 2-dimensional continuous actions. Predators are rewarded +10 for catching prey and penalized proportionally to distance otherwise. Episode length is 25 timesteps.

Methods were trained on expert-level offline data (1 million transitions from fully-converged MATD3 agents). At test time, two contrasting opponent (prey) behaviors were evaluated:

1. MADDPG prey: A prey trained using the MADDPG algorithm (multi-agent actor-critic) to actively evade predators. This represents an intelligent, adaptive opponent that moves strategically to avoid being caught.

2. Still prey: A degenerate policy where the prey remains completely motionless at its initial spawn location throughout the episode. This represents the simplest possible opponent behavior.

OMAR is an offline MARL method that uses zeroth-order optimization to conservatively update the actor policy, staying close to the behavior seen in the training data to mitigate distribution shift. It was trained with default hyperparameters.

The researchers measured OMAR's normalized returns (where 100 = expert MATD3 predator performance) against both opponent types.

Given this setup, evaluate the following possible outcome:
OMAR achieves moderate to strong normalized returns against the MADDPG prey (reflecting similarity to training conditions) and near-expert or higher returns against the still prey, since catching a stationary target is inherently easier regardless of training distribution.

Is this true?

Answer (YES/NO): NO